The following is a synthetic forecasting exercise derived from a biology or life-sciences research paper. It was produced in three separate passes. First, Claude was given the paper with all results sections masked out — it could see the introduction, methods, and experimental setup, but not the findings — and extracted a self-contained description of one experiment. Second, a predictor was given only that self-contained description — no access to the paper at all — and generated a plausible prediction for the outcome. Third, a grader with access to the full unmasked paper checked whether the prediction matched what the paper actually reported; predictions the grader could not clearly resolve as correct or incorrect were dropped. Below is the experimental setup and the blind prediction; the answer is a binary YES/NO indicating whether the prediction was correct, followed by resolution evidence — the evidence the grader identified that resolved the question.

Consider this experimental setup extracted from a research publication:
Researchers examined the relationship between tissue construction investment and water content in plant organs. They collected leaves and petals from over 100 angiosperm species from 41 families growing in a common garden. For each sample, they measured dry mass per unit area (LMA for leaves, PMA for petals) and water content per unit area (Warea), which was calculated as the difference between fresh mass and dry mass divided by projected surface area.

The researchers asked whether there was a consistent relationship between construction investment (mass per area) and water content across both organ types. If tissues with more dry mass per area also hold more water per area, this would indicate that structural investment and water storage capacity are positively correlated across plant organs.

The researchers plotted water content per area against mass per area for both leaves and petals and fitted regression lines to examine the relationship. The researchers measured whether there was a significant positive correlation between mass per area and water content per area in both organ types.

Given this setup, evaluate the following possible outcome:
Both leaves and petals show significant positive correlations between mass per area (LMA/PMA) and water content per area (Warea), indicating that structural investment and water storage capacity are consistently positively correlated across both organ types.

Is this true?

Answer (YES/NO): YES